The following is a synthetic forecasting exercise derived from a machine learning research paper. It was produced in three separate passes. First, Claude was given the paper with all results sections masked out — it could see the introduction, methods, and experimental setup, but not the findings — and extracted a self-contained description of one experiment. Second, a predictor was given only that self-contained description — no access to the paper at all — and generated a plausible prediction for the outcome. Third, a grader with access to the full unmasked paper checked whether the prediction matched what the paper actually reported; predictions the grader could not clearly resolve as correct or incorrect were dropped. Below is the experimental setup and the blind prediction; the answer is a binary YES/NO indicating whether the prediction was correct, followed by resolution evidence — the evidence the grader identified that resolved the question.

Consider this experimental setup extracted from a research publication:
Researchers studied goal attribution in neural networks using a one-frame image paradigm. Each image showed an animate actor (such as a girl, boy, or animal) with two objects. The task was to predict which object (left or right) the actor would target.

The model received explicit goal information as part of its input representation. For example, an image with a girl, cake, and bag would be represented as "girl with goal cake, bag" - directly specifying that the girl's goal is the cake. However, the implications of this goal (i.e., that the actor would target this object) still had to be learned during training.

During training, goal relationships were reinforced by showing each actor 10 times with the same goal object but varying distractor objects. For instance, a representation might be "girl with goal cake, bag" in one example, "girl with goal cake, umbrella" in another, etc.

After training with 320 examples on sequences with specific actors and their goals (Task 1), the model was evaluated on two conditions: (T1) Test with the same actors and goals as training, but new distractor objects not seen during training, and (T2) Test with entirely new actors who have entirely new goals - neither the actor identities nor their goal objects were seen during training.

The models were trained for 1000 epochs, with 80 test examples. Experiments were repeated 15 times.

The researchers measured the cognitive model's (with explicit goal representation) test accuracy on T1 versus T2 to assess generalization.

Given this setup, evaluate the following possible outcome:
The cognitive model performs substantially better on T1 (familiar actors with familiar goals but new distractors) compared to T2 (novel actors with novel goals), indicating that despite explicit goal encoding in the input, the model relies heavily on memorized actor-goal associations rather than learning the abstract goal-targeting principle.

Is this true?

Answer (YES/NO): NO